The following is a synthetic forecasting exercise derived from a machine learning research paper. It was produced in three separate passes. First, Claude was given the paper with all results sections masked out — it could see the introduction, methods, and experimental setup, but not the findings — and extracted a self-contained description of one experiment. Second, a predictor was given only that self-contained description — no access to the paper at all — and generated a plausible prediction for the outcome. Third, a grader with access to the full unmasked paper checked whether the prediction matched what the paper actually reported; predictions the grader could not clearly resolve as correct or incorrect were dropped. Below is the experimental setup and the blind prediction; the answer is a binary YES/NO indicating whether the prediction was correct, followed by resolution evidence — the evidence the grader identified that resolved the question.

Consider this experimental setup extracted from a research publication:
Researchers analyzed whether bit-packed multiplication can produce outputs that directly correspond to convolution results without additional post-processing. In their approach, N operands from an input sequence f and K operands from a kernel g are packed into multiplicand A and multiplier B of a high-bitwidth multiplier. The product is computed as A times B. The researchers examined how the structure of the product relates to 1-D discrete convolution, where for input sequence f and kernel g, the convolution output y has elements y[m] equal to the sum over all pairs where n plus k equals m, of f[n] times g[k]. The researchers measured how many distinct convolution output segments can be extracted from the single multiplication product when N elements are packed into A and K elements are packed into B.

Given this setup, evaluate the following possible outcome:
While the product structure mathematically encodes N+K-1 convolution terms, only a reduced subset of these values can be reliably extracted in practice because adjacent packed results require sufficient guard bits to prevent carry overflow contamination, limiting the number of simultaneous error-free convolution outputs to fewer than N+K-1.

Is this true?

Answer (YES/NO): NO